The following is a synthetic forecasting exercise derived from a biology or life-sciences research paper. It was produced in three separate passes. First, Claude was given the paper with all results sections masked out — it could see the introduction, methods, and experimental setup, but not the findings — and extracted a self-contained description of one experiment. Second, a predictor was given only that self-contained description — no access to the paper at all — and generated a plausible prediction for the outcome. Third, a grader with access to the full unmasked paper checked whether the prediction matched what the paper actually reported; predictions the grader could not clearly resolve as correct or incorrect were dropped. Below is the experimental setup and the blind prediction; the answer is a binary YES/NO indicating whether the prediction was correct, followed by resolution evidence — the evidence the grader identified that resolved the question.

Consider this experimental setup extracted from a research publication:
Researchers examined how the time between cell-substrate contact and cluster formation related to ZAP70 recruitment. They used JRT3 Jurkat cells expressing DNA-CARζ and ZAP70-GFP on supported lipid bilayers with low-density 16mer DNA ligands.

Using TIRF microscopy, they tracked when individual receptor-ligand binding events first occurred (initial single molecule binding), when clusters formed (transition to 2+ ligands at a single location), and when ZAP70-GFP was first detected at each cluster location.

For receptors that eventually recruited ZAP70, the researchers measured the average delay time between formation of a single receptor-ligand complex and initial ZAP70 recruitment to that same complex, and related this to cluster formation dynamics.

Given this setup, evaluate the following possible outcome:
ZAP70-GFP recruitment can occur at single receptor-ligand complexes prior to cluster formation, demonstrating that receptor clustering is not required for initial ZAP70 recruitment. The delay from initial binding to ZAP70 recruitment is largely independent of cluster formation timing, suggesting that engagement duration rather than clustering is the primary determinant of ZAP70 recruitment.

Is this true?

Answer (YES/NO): NO